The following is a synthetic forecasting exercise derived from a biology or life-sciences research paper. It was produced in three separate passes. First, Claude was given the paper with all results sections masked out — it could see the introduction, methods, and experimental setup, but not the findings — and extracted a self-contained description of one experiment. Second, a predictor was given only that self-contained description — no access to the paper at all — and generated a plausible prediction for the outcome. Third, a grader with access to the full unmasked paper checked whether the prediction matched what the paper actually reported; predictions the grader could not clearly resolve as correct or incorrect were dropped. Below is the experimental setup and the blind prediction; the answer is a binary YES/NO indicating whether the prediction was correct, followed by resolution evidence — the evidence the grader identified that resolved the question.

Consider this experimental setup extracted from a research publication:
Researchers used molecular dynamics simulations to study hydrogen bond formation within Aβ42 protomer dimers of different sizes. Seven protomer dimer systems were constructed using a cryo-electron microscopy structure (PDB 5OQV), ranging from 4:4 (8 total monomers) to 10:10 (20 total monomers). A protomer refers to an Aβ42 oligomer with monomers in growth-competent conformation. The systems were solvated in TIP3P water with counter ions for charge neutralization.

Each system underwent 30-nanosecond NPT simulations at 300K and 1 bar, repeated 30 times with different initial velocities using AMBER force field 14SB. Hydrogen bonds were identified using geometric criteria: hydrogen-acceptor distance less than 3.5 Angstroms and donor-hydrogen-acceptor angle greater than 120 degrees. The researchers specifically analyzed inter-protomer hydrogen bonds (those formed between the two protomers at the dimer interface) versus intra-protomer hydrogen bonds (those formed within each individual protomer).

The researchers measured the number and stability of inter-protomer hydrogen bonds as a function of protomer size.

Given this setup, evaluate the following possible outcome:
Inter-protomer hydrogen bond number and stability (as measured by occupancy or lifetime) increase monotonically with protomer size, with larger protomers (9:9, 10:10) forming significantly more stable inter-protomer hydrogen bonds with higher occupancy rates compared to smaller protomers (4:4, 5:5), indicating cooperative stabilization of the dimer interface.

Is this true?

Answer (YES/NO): NO